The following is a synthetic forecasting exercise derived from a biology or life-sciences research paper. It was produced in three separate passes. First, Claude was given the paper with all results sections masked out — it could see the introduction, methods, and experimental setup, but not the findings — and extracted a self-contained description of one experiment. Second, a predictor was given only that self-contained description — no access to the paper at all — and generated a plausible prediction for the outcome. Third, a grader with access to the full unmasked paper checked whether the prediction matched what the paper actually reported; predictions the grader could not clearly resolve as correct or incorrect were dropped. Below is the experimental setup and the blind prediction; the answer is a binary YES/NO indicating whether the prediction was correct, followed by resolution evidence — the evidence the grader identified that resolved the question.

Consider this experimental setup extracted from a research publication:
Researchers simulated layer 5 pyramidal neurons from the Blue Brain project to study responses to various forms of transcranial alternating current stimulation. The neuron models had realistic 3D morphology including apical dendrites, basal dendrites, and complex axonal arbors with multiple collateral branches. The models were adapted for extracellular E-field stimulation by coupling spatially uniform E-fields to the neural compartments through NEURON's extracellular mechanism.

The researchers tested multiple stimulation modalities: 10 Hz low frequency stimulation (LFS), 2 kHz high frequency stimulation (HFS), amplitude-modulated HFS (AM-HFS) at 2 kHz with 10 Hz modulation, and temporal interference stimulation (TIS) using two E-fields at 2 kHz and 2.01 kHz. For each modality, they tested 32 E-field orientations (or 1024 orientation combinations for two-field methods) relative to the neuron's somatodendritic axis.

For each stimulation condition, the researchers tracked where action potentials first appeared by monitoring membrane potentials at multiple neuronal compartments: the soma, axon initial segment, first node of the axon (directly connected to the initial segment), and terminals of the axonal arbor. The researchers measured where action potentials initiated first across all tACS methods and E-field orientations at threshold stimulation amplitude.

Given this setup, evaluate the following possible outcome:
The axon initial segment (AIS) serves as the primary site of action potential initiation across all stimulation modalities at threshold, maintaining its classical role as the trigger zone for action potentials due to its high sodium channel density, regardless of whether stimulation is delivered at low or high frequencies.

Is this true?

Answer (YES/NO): NO